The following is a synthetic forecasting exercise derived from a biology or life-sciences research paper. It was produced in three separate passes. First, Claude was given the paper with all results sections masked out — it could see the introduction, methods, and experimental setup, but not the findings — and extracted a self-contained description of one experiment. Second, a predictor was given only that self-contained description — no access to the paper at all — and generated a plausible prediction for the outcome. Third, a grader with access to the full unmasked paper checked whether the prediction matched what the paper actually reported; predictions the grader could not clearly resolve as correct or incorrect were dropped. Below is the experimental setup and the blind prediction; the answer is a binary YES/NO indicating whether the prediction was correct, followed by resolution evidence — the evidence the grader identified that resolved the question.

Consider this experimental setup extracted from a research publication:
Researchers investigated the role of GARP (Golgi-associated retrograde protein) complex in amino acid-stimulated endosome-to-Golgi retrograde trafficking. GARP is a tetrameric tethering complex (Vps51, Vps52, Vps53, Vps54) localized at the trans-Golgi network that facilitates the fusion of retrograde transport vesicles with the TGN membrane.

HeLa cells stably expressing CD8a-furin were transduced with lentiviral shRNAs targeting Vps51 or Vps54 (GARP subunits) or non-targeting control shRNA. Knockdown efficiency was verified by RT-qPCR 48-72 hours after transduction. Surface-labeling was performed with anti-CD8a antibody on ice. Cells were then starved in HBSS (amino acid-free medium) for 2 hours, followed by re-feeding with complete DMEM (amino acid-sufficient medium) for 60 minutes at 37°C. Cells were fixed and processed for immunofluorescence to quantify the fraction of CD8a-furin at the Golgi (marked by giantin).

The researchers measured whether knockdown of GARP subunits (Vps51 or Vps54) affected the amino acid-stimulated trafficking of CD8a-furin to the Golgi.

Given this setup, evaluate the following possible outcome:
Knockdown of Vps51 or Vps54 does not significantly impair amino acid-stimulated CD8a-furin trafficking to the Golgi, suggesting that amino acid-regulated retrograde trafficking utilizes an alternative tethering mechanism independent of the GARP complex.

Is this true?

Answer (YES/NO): NO